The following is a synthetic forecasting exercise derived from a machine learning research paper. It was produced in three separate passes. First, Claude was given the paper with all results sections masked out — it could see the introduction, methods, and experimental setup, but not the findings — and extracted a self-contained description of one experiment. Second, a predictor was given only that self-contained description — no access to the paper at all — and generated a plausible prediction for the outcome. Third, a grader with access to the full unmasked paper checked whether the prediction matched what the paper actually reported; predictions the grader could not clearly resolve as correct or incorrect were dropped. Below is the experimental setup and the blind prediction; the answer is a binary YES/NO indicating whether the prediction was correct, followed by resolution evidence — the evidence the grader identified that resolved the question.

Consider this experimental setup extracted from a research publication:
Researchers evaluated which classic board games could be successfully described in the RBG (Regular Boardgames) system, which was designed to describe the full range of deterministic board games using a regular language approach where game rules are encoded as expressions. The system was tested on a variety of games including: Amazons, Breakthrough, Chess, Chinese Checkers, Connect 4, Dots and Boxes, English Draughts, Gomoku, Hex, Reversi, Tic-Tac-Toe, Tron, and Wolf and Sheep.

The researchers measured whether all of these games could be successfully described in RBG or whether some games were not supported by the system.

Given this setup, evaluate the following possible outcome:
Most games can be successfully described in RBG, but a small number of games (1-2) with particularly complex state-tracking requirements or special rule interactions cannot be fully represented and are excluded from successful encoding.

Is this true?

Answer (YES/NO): NO